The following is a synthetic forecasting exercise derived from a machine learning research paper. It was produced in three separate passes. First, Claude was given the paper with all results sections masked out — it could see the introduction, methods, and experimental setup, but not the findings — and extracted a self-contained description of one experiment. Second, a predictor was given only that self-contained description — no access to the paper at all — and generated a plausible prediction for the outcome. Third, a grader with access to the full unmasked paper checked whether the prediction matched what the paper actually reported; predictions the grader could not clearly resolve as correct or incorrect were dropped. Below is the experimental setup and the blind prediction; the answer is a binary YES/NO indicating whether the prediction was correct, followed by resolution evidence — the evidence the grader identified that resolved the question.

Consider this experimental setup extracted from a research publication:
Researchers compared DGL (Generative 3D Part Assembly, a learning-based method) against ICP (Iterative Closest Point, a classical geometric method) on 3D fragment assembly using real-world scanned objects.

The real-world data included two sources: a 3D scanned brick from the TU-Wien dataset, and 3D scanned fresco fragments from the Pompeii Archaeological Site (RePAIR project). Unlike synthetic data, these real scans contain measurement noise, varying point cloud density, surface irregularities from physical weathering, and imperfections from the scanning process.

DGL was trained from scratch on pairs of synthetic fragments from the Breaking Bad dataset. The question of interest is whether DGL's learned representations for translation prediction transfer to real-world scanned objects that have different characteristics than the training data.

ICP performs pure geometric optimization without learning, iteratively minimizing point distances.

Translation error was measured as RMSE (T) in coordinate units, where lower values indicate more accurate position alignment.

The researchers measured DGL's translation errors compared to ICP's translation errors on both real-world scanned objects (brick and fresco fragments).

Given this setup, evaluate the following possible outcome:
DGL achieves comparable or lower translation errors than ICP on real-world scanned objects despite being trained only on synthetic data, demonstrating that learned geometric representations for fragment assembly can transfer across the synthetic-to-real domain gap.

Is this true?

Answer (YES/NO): NO